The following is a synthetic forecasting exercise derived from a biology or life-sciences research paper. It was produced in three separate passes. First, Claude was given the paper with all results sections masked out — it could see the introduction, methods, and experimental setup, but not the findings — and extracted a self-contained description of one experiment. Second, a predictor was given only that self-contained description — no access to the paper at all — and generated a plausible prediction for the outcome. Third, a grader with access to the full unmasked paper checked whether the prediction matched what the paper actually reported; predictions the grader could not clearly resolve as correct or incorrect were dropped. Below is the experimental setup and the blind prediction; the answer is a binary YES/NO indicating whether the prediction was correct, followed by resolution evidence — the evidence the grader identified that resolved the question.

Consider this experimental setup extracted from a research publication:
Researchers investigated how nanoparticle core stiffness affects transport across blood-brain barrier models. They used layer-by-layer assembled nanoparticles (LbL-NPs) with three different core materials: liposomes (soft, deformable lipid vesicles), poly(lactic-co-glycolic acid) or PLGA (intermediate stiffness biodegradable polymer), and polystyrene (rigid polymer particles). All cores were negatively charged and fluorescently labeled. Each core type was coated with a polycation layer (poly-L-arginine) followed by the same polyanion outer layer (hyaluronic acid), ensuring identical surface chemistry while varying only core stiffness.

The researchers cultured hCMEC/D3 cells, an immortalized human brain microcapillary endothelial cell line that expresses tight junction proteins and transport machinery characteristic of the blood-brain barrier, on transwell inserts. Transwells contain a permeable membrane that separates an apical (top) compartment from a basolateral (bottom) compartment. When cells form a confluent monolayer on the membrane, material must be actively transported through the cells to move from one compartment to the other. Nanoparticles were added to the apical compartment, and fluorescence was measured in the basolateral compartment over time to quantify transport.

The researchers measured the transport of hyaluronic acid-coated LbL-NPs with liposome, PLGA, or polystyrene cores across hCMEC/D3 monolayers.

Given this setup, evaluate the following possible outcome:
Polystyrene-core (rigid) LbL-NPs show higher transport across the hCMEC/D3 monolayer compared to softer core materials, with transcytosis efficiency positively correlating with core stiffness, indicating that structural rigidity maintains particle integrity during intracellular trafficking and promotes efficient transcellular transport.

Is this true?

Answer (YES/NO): NO